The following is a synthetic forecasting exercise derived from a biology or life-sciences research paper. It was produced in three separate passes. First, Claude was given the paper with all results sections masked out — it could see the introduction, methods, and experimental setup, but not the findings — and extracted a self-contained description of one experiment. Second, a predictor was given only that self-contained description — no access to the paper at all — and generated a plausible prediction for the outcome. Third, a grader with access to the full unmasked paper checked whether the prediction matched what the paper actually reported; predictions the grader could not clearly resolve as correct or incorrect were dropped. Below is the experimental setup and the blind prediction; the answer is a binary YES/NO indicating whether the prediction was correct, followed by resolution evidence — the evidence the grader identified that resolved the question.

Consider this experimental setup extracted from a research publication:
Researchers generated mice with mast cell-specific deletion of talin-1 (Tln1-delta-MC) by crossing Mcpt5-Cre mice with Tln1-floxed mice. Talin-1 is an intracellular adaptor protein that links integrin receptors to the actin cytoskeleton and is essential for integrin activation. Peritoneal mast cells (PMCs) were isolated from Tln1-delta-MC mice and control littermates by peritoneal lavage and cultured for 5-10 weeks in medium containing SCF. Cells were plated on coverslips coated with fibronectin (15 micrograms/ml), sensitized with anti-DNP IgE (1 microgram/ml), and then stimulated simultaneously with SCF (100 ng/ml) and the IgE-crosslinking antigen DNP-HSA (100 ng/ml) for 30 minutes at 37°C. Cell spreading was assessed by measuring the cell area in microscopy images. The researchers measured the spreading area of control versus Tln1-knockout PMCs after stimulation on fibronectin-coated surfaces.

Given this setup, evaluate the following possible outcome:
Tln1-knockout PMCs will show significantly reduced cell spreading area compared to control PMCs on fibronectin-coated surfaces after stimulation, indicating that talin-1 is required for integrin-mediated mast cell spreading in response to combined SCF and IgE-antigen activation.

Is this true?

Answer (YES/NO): YES